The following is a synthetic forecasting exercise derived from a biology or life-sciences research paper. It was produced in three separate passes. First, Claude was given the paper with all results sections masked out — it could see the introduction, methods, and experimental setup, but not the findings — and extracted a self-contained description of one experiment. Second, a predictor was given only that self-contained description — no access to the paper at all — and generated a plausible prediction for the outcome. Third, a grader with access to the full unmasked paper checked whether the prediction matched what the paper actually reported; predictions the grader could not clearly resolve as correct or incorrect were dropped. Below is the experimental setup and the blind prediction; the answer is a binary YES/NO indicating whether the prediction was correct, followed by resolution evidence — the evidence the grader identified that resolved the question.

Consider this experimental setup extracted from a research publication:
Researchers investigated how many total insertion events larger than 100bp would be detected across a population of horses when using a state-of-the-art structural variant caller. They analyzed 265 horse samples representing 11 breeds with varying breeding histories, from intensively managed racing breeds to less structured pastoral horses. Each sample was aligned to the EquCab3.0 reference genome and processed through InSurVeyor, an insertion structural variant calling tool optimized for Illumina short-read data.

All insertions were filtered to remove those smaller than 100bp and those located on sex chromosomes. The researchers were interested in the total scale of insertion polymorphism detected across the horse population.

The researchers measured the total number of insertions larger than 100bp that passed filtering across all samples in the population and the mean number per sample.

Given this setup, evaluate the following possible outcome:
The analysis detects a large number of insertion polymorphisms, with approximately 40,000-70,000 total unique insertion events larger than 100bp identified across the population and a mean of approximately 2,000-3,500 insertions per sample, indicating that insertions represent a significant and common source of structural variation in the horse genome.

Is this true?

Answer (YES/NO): NO